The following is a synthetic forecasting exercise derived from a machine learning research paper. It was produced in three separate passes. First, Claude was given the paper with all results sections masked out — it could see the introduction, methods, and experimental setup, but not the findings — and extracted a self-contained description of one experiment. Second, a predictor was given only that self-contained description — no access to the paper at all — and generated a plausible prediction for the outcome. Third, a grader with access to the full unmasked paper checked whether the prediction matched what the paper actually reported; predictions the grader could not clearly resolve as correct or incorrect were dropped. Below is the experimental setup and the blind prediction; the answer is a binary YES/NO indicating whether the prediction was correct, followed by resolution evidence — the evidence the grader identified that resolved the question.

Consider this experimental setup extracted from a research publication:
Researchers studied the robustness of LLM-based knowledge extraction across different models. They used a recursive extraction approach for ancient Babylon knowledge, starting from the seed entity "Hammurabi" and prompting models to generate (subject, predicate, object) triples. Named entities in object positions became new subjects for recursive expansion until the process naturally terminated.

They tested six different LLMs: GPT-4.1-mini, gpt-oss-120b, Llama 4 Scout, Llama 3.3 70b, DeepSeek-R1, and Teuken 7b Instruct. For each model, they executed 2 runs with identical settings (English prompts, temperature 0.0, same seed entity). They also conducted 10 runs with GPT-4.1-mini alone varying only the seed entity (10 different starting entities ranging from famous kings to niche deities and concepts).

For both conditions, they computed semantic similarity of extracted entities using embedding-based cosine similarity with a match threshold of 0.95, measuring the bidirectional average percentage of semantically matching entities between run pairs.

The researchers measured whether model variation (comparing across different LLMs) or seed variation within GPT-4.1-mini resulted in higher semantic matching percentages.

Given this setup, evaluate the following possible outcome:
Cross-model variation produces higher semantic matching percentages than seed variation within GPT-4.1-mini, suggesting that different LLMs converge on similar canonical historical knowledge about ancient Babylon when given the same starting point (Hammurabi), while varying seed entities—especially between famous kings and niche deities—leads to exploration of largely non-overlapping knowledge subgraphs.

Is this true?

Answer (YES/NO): NO